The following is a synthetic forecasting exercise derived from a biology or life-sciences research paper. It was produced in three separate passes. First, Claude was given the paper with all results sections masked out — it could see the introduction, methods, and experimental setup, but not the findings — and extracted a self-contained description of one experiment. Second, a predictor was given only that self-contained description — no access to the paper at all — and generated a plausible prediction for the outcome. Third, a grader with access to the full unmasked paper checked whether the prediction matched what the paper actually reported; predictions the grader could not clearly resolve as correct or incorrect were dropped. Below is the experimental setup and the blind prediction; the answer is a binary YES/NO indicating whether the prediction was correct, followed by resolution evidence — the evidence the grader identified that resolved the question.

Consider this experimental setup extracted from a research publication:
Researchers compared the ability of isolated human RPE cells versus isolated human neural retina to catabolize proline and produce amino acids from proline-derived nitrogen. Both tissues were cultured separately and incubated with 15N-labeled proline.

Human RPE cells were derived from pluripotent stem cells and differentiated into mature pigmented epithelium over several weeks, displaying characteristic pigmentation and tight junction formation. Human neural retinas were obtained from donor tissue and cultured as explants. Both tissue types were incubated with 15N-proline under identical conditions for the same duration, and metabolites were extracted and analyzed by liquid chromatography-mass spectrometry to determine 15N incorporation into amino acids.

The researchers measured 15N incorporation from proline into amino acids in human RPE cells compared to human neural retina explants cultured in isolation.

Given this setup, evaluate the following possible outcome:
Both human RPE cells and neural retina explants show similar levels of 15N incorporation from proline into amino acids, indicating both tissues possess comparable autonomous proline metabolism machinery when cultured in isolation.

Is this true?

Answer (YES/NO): NO